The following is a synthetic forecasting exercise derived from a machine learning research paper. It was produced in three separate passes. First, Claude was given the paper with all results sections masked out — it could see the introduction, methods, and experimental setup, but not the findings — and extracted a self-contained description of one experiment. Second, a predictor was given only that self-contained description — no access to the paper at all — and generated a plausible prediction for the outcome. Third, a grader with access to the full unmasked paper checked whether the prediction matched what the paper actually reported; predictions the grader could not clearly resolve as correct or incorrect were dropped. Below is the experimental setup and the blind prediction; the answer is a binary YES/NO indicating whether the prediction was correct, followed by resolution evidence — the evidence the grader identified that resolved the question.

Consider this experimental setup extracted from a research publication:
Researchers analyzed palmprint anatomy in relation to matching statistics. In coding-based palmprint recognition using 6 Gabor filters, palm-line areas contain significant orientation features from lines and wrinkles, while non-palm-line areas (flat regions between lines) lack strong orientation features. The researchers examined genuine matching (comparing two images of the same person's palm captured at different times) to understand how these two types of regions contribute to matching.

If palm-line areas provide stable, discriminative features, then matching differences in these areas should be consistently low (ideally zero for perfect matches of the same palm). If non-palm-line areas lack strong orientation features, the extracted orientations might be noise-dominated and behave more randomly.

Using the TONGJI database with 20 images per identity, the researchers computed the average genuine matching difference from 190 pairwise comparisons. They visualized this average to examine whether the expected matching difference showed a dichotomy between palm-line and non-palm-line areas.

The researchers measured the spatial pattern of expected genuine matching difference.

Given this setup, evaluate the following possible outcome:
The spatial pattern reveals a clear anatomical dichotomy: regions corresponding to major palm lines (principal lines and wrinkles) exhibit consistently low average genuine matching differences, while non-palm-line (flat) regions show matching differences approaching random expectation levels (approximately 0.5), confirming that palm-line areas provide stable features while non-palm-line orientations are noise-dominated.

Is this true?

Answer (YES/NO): NO